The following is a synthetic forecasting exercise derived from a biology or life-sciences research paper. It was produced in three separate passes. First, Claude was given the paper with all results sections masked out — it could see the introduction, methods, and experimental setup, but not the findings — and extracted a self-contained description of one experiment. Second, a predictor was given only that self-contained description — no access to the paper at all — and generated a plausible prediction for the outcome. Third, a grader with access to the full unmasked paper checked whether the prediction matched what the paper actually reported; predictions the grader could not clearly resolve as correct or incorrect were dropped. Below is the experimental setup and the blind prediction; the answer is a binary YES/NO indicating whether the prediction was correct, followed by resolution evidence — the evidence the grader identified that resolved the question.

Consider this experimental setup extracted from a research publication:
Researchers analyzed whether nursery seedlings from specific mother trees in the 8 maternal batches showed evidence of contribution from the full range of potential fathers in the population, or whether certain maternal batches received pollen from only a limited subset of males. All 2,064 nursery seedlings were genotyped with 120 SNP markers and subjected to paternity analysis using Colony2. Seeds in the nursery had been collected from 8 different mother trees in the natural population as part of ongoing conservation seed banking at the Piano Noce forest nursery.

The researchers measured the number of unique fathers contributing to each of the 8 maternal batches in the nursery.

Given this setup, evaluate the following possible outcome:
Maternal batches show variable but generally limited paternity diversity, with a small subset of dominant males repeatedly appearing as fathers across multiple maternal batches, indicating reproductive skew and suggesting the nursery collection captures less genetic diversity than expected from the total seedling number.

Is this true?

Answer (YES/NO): NO